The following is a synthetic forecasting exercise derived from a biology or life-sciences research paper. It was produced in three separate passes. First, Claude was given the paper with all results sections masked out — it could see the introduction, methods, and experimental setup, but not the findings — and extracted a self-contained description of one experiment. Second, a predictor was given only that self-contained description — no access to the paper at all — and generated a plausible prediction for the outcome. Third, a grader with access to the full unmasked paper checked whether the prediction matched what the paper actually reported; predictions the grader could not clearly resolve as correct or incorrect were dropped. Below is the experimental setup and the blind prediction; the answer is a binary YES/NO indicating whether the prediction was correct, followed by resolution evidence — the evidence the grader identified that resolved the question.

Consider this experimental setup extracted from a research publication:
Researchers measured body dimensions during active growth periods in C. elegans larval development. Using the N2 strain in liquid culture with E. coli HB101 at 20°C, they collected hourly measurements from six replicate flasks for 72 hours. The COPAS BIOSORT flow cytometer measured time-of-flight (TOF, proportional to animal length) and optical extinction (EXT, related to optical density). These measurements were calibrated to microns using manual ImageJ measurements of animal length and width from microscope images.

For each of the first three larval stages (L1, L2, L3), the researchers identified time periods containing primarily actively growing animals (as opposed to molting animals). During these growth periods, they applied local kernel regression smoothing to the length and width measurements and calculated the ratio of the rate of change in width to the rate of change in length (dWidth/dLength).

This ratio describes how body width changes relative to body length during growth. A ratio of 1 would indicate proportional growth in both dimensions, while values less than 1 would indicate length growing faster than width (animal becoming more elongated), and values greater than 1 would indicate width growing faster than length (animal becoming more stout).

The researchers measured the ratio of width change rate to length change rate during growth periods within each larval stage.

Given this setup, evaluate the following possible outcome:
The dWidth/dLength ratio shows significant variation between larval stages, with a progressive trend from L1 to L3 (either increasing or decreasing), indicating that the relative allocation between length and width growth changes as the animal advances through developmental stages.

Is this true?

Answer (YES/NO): NO